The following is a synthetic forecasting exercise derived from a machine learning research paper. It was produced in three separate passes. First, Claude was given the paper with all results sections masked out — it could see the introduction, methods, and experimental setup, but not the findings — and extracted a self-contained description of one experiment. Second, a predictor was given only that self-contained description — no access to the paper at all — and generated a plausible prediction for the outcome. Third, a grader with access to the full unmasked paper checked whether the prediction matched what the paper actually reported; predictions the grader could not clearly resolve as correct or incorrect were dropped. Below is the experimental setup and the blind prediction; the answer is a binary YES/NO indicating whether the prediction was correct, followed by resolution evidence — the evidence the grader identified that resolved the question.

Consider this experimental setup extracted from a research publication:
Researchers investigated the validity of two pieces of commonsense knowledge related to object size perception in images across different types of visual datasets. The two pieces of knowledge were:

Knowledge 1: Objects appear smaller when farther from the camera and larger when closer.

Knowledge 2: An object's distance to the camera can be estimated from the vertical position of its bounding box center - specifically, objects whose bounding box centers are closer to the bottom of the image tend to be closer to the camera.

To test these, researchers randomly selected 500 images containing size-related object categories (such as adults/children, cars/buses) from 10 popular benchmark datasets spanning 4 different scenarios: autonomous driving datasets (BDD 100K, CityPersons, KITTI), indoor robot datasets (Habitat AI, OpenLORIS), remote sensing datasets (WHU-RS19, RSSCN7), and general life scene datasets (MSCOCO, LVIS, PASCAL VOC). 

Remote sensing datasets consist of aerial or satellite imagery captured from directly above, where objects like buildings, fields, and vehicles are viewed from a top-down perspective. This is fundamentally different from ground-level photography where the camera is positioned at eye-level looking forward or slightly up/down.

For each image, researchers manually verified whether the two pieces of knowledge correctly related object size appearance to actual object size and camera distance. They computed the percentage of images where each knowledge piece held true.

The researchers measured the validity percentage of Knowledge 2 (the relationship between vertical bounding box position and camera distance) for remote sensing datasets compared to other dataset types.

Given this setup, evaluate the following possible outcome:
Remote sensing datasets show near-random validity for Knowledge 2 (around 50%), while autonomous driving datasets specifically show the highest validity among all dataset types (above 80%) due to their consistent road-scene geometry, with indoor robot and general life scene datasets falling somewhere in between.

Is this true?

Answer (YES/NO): NO